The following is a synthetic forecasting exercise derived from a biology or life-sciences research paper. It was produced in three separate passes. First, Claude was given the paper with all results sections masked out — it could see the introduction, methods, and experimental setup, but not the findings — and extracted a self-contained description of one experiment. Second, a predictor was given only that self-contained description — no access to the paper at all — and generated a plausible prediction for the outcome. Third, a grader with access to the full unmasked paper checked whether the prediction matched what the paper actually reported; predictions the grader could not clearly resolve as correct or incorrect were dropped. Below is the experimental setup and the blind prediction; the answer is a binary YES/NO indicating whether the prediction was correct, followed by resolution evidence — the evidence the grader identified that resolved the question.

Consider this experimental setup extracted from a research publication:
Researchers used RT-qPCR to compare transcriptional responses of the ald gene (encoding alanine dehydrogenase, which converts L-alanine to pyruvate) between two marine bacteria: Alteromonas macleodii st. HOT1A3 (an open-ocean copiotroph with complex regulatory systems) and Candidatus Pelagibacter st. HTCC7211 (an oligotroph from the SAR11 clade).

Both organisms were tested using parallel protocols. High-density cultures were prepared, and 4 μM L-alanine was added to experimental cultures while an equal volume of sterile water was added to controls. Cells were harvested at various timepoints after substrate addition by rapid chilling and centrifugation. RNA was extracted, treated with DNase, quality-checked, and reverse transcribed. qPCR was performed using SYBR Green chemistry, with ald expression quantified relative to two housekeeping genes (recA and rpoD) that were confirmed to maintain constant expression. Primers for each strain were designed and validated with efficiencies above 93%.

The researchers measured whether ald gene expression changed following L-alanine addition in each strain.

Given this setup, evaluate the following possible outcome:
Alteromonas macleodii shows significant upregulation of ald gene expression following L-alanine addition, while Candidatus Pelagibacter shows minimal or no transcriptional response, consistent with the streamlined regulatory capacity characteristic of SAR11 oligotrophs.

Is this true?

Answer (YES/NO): YES